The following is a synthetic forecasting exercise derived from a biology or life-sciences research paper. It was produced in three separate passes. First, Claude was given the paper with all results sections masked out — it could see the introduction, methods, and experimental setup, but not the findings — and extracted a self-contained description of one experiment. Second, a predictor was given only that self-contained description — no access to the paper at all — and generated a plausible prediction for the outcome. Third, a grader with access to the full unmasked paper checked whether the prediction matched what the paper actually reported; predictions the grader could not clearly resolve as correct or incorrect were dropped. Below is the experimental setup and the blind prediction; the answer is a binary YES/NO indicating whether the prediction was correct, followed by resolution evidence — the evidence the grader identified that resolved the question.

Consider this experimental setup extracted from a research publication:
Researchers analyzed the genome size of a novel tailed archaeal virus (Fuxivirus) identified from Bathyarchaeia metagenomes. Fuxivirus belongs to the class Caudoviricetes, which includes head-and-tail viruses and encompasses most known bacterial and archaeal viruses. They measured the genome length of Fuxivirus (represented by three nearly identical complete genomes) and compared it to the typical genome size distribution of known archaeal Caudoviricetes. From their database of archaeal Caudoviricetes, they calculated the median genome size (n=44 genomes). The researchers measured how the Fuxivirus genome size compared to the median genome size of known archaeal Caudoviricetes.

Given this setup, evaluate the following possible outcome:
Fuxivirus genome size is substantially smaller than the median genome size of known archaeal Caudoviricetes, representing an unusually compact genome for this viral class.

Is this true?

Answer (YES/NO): YES